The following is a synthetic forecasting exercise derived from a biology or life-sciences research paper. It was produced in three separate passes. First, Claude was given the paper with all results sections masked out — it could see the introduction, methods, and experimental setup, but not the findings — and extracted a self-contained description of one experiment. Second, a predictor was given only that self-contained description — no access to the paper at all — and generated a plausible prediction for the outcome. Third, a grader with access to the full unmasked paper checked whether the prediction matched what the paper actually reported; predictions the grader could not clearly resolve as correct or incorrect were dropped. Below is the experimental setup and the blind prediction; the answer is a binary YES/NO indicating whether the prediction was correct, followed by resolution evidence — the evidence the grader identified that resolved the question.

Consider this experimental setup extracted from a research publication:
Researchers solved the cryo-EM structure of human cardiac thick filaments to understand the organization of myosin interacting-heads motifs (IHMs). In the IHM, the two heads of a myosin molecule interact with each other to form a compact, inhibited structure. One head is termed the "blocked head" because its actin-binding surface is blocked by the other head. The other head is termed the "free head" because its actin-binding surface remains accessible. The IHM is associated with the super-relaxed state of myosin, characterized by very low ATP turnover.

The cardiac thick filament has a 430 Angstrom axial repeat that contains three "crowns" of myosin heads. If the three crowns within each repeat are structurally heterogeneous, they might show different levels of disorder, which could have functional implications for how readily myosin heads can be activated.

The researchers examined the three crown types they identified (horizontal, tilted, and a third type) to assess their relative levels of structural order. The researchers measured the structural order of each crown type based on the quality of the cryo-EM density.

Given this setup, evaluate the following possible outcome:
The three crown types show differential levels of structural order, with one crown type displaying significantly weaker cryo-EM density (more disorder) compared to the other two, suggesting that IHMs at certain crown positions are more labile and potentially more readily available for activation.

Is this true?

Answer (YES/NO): YES